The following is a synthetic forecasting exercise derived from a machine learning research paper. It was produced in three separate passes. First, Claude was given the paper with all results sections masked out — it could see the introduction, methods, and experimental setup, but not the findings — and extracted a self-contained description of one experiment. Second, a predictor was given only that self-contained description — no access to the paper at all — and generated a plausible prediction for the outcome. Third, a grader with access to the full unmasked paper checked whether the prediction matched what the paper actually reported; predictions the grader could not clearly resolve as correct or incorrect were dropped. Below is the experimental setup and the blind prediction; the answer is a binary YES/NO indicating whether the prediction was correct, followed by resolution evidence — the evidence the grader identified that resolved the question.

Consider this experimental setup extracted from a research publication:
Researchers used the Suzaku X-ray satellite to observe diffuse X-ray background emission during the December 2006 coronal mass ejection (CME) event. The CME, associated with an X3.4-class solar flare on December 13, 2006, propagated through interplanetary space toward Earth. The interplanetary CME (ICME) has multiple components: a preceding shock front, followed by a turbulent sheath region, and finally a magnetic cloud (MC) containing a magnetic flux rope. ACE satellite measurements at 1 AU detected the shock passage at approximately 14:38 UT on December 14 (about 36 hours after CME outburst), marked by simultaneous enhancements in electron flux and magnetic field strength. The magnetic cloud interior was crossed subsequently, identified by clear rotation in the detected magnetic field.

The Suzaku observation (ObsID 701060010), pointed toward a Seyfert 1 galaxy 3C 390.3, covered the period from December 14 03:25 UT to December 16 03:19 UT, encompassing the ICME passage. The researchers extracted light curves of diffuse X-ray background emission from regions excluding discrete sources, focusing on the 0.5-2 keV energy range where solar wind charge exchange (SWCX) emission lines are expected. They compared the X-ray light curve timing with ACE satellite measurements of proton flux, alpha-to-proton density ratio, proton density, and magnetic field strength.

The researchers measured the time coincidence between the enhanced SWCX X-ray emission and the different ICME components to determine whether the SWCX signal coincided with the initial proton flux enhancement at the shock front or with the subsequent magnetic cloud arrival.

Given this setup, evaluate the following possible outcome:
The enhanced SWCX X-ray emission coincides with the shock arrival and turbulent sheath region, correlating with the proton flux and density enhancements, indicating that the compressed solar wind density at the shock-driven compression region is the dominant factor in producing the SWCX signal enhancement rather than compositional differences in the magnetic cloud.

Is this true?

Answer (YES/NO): NO